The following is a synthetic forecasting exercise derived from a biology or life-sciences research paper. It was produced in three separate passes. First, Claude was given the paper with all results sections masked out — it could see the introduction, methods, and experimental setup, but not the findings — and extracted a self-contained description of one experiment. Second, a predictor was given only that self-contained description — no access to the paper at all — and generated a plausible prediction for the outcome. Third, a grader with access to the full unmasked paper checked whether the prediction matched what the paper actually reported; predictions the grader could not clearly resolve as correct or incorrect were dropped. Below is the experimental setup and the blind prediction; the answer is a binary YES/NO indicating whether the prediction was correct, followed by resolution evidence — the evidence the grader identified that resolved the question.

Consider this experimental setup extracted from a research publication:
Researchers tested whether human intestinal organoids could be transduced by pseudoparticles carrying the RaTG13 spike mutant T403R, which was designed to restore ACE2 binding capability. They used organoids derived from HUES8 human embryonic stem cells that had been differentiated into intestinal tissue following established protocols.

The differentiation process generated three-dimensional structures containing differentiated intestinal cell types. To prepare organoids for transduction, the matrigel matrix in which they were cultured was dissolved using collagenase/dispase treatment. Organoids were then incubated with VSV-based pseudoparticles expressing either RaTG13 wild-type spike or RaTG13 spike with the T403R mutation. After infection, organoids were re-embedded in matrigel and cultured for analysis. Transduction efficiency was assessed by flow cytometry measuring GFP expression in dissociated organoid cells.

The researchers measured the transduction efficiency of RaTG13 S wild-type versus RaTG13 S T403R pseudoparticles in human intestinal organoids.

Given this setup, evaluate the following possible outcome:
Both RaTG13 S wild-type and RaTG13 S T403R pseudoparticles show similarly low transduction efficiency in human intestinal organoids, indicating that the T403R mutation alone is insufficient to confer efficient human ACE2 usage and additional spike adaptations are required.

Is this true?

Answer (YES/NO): NO